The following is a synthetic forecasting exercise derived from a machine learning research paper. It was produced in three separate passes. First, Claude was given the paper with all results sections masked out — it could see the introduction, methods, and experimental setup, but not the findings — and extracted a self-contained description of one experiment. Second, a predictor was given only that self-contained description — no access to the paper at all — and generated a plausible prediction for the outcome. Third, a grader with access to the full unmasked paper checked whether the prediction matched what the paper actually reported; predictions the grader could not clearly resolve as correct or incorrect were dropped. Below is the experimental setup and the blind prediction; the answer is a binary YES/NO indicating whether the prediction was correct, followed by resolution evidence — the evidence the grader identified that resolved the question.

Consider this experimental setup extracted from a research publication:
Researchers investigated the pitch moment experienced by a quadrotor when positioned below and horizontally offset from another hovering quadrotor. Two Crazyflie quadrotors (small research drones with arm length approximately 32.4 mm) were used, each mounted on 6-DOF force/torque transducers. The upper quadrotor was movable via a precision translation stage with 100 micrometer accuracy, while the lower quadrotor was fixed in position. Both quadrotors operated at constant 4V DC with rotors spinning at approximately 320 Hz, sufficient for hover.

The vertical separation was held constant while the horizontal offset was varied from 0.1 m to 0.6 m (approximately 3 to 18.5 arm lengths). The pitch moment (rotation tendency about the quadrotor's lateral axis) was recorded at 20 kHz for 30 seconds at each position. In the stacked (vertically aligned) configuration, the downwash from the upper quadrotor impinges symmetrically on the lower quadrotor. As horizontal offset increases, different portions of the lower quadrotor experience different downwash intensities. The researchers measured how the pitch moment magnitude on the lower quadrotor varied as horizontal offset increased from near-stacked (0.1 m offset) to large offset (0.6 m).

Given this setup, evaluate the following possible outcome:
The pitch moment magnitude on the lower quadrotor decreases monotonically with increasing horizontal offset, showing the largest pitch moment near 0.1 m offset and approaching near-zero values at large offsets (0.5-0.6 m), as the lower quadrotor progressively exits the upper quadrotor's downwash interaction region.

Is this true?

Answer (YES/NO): NO